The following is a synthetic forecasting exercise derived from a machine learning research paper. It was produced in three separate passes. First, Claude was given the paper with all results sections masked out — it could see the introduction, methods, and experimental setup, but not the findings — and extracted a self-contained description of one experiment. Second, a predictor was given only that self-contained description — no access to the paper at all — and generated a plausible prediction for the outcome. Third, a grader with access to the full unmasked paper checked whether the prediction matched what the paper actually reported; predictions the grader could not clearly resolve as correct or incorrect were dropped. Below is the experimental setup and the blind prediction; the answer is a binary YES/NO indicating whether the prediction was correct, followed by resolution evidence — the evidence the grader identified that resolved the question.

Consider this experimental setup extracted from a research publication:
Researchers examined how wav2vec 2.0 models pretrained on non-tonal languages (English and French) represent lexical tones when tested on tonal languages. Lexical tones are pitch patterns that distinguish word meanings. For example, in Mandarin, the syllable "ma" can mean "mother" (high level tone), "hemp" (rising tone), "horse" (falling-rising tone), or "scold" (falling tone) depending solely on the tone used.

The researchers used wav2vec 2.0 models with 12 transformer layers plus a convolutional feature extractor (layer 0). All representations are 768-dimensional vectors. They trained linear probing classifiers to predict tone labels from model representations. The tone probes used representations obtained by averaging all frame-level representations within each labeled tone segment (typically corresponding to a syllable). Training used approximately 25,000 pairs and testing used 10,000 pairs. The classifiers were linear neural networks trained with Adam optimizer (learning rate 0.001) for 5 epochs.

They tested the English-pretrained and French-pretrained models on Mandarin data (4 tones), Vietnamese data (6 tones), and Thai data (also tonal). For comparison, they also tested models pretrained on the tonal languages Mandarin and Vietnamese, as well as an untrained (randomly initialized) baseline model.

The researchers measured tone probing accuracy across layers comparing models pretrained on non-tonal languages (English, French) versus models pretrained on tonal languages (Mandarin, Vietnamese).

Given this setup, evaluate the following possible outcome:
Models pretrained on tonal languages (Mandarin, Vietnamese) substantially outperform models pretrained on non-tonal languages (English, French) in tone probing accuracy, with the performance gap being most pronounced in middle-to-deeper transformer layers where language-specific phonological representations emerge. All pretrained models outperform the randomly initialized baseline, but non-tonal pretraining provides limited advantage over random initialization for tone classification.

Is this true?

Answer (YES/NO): NO